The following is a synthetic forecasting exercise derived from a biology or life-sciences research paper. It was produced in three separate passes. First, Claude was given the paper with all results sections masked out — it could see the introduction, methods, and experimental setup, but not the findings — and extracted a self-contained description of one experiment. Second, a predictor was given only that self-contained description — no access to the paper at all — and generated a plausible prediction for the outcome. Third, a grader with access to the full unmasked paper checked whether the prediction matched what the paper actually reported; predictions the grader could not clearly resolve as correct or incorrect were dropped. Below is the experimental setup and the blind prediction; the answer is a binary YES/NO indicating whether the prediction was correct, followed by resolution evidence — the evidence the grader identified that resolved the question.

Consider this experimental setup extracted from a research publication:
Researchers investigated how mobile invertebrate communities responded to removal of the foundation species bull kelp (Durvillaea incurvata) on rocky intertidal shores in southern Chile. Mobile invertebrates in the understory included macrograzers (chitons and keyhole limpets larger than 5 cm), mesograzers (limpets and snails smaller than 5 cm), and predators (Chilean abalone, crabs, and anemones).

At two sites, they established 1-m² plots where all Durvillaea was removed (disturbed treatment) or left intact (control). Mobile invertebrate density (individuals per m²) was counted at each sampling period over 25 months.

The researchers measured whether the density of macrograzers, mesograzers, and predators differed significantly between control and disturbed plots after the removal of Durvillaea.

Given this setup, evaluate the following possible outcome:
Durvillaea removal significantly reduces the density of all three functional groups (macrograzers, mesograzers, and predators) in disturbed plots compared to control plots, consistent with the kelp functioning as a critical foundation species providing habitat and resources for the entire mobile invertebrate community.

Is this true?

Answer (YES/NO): NO